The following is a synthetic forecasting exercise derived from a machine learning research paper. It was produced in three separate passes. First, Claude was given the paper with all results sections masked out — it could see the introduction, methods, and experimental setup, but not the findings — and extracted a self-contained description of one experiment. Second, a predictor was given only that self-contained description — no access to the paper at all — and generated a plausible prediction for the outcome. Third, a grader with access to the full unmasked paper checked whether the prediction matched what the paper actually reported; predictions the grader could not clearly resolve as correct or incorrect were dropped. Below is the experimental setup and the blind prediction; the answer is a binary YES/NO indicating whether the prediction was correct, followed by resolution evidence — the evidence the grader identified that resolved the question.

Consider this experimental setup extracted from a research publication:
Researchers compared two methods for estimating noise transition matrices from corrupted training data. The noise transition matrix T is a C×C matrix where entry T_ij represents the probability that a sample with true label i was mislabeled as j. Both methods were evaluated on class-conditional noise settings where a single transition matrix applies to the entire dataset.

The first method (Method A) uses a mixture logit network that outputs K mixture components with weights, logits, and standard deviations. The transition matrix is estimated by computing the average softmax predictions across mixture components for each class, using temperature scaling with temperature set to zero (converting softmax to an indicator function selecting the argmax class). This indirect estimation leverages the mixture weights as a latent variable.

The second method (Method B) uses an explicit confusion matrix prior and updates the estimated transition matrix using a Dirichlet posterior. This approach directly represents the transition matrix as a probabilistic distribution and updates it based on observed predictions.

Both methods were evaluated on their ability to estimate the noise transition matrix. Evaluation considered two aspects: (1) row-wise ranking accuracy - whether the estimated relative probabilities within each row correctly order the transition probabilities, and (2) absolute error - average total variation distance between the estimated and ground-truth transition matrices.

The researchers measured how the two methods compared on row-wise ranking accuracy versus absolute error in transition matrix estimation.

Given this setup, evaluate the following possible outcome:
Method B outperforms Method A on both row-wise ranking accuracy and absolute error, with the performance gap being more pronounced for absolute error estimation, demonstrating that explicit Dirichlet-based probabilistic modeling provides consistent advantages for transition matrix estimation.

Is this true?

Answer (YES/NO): NO